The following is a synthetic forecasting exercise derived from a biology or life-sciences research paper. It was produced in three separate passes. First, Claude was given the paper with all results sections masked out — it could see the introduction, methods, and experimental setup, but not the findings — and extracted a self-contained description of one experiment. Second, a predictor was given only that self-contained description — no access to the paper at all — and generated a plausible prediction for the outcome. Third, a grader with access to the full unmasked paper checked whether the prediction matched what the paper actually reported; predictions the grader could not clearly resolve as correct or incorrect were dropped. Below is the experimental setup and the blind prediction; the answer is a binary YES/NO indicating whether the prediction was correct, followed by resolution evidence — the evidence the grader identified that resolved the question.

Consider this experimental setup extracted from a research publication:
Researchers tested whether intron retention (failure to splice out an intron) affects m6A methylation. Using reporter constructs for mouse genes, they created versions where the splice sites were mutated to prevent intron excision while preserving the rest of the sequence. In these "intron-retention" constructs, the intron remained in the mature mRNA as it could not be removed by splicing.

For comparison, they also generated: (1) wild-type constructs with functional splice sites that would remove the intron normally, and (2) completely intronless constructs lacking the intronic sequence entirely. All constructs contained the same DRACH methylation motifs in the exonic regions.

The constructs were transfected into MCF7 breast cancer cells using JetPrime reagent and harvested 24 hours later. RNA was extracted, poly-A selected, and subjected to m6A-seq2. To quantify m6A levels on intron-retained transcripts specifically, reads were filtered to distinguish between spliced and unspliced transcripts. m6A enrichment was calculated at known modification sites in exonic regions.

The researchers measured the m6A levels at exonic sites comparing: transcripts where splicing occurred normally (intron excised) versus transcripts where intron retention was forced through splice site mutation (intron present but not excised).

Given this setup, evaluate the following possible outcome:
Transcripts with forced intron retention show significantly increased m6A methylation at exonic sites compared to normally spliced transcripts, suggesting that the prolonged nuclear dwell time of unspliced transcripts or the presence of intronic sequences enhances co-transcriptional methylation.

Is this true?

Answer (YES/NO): NO